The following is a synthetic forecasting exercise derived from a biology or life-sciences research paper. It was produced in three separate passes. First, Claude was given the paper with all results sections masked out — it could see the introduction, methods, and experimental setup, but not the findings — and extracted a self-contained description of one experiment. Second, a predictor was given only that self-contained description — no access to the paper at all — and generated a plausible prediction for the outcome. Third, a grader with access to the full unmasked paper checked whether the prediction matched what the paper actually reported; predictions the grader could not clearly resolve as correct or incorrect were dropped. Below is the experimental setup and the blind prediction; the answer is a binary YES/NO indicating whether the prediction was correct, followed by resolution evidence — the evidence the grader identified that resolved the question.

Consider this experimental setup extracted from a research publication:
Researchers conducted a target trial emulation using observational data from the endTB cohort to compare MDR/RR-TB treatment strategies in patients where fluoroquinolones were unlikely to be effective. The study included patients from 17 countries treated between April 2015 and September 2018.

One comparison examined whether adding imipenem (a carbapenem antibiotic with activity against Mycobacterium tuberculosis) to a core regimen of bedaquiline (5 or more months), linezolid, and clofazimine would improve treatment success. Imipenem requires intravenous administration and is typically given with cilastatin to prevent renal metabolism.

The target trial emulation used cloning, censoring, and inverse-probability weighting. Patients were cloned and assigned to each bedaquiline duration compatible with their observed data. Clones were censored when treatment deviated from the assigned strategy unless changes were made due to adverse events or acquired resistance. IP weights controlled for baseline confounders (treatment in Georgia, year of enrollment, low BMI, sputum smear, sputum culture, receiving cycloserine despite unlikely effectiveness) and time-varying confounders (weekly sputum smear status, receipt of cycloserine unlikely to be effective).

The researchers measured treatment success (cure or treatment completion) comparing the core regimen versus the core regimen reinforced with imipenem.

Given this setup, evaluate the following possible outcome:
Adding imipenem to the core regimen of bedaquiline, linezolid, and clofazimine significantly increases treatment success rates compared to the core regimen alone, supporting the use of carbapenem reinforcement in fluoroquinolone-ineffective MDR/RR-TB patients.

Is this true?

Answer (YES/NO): NO